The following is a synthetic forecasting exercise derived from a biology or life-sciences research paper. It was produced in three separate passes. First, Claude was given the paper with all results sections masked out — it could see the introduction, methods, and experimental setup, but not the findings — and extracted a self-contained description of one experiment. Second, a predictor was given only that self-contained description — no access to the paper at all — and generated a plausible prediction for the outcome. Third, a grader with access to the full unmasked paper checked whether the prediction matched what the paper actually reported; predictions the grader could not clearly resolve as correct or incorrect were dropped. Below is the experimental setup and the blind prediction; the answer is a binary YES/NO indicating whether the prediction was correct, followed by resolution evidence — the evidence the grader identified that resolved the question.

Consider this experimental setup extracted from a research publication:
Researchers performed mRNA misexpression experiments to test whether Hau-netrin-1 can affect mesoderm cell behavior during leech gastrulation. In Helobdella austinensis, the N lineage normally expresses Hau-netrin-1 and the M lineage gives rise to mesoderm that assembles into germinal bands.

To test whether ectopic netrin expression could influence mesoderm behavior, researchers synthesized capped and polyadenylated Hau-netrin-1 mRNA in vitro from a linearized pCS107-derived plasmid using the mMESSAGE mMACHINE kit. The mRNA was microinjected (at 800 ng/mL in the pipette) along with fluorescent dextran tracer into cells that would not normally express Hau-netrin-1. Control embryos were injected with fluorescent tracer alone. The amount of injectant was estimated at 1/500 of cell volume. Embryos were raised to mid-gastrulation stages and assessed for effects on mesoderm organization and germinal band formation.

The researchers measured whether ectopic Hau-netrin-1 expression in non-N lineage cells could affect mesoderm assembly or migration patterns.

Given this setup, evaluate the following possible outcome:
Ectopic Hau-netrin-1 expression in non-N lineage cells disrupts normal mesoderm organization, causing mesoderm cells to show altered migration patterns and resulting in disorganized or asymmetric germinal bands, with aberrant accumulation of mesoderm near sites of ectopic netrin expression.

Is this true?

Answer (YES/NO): YES